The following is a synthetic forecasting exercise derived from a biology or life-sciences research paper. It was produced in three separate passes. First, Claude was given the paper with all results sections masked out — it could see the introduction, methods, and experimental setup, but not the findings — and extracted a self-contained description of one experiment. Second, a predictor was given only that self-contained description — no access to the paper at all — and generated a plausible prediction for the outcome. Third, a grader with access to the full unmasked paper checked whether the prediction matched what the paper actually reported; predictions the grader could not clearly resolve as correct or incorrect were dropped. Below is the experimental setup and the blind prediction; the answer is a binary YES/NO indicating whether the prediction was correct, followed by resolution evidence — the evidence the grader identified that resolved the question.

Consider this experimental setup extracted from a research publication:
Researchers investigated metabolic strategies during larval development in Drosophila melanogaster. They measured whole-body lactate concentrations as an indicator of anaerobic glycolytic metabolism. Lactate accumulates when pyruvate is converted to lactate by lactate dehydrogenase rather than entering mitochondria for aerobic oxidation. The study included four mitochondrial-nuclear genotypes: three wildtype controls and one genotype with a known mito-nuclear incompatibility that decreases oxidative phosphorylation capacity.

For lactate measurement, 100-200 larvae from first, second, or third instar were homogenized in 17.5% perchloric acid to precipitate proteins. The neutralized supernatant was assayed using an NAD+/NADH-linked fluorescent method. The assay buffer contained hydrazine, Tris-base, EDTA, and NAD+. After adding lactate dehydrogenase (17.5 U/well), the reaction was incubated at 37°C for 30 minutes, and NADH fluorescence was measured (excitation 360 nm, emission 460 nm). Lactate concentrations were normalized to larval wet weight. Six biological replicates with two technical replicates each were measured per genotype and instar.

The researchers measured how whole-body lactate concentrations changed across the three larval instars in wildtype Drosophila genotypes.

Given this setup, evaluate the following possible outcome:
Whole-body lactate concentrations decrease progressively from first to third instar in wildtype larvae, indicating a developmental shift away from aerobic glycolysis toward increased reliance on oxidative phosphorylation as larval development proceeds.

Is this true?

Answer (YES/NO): NO